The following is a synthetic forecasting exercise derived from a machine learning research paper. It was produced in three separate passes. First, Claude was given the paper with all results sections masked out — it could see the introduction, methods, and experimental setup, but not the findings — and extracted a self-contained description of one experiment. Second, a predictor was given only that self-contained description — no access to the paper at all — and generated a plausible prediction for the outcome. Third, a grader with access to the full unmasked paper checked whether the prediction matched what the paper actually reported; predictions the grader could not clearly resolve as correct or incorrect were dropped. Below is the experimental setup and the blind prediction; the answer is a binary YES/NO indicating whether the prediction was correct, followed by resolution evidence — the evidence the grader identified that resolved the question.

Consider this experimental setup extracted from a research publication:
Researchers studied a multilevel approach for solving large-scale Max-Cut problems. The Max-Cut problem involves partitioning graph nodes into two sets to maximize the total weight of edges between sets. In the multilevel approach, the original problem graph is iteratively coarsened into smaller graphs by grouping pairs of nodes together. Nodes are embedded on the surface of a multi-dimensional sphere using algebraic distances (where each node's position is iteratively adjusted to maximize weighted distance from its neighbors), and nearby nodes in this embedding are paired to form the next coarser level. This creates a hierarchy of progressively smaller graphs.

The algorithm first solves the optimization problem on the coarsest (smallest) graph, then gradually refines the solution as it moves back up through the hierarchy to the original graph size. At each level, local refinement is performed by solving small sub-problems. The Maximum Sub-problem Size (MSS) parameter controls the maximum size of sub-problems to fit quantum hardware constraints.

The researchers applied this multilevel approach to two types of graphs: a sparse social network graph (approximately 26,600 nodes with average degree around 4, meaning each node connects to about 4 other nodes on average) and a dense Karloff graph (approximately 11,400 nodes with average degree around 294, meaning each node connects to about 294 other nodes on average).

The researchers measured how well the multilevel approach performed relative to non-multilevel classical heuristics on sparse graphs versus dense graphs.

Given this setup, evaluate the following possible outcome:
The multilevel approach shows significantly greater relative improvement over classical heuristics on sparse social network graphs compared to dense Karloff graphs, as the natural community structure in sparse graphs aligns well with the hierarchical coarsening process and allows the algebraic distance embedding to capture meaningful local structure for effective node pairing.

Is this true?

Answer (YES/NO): NO